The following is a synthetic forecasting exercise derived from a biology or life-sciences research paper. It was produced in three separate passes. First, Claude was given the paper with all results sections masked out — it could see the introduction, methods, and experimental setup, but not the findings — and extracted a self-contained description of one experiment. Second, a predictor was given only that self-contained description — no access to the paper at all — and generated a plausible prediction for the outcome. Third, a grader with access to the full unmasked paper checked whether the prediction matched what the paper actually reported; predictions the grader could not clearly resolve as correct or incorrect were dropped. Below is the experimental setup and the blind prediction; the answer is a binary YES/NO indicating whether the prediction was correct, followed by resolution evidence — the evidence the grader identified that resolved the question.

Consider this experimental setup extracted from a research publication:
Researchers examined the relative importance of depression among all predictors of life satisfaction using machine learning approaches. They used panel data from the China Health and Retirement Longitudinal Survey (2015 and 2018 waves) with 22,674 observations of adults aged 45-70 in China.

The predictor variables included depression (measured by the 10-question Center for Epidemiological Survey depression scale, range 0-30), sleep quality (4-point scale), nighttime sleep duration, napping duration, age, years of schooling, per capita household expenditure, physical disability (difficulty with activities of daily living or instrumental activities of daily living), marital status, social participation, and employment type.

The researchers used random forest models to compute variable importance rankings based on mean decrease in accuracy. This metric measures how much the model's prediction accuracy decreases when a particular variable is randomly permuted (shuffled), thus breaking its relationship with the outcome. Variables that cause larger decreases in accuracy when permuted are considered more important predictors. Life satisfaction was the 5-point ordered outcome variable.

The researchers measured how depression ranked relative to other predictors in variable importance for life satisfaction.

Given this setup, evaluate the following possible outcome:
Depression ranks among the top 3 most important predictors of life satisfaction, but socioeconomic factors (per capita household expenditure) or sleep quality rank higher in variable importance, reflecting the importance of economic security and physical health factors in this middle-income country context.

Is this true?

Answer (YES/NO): NO